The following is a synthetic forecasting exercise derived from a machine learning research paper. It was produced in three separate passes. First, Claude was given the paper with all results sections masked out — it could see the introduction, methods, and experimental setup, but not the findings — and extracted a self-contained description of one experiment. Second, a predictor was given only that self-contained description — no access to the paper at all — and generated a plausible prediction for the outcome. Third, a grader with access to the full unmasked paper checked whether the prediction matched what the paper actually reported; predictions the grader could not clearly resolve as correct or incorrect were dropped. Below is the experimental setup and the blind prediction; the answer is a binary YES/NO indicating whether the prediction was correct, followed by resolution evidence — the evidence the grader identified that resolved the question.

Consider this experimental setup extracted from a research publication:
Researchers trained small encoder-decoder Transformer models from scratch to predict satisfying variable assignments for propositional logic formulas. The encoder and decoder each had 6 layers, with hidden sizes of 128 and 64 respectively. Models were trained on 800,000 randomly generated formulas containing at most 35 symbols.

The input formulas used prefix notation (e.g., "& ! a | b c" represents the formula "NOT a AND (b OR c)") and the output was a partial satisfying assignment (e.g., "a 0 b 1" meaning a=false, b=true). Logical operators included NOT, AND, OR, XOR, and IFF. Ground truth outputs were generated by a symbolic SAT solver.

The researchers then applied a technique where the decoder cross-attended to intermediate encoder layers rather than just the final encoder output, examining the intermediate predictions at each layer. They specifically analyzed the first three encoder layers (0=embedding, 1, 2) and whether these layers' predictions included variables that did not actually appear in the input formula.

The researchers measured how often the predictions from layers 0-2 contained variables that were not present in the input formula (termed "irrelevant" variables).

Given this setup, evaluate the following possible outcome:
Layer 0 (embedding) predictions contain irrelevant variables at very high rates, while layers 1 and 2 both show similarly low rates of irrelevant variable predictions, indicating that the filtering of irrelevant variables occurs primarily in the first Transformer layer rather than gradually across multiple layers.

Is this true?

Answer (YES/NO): NO